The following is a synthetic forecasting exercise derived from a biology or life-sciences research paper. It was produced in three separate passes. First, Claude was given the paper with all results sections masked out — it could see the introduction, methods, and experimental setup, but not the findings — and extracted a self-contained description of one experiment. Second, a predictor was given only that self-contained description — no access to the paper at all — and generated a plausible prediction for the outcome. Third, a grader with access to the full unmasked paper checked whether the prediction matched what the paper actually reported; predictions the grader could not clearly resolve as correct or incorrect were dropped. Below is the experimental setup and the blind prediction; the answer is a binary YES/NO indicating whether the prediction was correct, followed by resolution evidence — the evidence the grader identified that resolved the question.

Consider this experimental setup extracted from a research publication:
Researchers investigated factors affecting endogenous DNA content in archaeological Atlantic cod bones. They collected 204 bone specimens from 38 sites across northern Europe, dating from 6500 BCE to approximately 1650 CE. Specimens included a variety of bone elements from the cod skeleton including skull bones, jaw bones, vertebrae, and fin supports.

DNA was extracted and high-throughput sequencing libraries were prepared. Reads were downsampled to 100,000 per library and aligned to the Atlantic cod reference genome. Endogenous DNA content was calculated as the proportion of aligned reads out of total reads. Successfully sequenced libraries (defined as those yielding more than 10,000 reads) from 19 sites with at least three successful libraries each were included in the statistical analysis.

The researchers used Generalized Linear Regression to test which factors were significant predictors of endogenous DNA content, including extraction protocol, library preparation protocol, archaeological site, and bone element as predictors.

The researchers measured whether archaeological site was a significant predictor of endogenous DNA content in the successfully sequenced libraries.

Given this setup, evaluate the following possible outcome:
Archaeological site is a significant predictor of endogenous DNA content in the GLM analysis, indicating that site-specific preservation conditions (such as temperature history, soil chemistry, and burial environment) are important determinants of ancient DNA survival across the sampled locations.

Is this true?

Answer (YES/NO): YES